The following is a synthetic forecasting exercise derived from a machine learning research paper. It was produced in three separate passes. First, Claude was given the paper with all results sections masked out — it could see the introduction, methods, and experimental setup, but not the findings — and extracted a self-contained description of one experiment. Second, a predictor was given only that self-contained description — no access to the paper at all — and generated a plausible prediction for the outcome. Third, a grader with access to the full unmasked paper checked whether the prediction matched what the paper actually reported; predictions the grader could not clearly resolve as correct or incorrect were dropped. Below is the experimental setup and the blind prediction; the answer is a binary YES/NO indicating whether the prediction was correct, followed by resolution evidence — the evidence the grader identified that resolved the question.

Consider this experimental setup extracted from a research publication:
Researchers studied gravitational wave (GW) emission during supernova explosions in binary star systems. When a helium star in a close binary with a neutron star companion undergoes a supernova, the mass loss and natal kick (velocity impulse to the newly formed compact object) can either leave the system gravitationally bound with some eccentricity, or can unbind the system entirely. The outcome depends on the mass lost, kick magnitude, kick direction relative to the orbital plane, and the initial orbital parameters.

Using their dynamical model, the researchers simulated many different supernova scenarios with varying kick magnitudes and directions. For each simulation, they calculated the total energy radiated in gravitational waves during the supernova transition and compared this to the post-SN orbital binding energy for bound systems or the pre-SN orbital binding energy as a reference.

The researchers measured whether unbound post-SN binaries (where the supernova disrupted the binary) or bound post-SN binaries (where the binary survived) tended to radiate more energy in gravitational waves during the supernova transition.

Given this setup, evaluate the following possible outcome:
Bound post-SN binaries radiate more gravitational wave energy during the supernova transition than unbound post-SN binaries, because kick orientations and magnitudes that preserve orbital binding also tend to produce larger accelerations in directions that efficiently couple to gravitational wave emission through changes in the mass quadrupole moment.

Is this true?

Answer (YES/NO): NO